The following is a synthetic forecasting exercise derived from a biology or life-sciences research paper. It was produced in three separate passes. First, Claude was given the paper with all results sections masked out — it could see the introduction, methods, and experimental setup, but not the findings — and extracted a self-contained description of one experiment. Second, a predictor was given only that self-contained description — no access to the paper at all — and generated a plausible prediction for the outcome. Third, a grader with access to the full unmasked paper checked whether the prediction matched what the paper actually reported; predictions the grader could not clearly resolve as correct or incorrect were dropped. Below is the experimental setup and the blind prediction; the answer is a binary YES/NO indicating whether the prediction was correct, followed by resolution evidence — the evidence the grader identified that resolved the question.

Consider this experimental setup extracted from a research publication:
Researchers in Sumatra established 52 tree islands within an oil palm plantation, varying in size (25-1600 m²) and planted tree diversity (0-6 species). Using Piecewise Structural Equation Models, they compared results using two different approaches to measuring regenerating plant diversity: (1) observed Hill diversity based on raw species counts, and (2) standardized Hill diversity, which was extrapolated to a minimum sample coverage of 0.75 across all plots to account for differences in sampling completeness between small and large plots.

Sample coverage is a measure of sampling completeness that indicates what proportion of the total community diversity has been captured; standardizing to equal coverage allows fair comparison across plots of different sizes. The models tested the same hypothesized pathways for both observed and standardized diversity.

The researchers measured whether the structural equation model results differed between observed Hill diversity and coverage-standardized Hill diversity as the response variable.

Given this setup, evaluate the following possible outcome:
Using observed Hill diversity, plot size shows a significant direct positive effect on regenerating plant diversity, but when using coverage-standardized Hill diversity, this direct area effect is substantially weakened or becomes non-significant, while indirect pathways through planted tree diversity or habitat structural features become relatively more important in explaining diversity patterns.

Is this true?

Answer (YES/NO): YES